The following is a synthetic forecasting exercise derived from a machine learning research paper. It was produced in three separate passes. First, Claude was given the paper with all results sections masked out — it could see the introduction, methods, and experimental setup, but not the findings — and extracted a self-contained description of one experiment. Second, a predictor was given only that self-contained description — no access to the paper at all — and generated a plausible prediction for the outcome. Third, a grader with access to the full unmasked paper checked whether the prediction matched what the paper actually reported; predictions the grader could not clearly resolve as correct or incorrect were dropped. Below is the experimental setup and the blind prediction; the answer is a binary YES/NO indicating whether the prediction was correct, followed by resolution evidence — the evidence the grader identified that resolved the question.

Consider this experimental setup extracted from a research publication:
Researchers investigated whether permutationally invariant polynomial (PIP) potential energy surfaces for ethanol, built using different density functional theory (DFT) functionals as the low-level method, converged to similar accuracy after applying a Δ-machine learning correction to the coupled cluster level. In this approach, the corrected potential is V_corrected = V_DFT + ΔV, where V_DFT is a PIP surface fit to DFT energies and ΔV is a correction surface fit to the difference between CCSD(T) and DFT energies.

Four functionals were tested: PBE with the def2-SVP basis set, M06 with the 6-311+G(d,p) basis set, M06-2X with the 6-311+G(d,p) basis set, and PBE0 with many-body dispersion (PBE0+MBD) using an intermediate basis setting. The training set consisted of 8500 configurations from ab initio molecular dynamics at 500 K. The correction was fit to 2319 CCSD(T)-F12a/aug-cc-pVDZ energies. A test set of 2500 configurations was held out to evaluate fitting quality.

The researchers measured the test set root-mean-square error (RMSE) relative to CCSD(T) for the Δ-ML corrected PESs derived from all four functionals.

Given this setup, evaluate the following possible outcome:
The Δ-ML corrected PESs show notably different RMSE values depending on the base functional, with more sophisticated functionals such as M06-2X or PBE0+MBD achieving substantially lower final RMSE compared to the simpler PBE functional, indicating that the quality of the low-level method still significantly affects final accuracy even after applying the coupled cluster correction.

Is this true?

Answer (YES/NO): NO